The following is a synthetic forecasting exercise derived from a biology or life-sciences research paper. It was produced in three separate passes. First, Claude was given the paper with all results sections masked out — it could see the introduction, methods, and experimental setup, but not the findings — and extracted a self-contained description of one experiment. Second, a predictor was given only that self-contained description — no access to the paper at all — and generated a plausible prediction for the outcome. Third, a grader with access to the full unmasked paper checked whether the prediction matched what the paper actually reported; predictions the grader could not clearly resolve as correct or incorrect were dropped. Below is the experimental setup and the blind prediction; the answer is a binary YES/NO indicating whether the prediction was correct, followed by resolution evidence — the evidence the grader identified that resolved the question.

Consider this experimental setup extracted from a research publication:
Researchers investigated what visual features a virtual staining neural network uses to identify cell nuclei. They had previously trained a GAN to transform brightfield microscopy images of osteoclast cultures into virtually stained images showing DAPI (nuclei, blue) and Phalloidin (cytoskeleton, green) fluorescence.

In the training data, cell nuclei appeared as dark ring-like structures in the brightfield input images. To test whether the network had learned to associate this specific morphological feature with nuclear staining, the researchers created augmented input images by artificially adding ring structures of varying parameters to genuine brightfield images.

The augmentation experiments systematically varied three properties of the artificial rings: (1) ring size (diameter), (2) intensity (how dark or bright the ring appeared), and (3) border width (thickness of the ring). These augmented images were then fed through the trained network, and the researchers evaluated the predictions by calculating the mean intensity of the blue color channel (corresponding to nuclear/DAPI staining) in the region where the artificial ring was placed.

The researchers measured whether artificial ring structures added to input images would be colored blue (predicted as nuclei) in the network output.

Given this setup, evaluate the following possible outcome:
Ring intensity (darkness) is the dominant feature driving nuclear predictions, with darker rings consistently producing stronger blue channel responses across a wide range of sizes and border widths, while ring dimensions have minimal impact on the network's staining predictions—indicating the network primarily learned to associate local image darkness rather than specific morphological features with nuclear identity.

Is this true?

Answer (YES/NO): NO